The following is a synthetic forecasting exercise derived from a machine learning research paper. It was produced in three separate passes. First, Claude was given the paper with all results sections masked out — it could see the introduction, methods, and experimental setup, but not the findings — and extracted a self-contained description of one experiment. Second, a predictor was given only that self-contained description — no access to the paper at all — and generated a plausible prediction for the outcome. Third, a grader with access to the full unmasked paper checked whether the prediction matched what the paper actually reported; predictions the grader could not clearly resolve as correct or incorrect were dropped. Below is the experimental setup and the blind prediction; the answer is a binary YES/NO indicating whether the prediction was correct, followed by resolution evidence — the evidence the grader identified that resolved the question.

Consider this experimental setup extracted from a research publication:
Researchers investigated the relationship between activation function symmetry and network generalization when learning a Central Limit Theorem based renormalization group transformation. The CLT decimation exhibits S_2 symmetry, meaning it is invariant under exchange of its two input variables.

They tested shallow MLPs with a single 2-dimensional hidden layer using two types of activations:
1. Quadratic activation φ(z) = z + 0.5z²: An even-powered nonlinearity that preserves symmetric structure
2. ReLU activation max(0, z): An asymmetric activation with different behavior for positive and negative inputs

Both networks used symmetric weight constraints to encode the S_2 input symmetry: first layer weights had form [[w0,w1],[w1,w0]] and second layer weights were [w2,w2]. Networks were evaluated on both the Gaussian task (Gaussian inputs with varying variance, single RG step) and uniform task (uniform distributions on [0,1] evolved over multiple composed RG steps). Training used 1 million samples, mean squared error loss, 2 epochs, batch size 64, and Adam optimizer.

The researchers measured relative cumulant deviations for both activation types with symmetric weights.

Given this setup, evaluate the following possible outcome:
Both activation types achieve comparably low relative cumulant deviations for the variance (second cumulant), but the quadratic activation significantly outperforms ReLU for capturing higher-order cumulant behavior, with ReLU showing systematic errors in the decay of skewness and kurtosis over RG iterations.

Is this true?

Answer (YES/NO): NO